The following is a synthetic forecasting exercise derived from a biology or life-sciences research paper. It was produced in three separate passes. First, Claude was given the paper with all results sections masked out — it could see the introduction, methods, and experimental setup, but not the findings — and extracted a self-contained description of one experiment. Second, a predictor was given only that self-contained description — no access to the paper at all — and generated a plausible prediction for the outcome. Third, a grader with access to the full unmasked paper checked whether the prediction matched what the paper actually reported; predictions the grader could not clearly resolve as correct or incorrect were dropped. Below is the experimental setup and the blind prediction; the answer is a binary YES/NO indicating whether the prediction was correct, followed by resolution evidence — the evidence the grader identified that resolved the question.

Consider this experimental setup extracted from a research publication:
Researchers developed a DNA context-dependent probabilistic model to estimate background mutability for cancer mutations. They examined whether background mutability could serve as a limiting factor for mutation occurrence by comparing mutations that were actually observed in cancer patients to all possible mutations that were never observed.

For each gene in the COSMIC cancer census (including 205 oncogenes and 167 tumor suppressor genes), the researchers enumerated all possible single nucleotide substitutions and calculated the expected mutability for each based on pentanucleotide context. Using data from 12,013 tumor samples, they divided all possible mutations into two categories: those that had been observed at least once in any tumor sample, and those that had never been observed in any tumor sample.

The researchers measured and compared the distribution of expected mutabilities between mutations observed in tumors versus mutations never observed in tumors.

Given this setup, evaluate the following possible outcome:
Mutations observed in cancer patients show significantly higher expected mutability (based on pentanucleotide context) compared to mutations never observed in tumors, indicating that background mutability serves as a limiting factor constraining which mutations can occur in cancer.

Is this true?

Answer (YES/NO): YES